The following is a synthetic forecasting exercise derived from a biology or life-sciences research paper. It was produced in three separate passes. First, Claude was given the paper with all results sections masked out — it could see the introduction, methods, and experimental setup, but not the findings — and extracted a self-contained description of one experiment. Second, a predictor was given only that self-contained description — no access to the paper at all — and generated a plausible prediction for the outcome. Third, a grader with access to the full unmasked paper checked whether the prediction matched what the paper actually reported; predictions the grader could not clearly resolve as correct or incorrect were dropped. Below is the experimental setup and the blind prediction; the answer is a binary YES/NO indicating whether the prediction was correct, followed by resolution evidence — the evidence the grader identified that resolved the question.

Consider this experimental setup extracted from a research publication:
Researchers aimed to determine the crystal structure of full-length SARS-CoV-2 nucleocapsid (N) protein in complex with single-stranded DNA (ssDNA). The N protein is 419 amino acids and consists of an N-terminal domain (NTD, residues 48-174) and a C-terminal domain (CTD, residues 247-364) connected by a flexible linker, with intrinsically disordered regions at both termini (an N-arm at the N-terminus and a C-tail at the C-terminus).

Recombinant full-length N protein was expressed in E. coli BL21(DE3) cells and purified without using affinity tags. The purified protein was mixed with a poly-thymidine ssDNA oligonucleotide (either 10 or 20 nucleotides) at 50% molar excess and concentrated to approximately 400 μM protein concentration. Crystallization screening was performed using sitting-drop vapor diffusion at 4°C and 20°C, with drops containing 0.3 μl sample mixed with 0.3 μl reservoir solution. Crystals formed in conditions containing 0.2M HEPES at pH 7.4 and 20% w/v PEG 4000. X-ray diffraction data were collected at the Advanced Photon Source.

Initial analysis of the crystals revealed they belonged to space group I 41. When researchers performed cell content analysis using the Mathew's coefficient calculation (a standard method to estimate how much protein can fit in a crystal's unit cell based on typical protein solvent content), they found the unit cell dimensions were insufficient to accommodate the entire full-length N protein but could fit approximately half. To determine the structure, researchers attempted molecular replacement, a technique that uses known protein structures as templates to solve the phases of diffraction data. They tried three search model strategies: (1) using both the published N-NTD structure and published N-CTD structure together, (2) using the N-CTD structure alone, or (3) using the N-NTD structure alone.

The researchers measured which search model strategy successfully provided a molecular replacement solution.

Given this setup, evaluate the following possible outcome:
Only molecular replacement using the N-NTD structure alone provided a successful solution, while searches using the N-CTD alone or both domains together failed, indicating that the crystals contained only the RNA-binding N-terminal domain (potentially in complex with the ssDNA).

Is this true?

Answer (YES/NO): YES